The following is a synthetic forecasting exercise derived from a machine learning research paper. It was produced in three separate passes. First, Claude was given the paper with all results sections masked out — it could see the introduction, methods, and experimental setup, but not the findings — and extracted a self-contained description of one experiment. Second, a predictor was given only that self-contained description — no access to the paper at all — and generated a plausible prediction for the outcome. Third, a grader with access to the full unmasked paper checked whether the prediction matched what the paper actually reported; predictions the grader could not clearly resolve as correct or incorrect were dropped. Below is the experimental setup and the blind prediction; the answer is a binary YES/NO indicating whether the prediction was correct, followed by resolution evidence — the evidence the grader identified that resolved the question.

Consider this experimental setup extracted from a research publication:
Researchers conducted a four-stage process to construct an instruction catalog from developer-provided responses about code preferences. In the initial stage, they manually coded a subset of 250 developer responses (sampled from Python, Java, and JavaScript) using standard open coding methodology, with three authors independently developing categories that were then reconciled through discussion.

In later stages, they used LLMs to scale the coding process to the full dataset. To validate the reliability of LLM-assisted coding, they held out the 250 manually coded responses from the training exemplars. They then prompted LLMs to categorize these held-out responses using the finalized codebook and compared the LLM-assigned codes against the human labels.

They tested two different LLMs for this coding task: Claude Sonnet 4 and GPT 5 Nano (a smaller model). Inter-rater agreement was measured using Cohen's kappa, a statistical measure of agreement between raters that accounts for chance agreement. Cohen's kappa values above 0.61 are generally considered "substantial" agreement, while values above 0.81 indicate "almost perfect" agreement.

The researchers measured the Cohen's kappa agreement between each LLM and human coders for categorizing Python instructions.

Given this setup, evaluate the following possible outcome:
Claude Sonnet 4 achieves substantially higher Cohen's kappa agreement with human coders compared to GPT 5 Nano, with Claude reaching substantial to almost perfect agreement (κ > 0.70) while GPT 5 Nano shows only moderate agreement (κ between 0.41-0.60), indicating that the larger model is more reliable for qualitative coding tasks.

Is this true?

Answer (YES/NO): NO